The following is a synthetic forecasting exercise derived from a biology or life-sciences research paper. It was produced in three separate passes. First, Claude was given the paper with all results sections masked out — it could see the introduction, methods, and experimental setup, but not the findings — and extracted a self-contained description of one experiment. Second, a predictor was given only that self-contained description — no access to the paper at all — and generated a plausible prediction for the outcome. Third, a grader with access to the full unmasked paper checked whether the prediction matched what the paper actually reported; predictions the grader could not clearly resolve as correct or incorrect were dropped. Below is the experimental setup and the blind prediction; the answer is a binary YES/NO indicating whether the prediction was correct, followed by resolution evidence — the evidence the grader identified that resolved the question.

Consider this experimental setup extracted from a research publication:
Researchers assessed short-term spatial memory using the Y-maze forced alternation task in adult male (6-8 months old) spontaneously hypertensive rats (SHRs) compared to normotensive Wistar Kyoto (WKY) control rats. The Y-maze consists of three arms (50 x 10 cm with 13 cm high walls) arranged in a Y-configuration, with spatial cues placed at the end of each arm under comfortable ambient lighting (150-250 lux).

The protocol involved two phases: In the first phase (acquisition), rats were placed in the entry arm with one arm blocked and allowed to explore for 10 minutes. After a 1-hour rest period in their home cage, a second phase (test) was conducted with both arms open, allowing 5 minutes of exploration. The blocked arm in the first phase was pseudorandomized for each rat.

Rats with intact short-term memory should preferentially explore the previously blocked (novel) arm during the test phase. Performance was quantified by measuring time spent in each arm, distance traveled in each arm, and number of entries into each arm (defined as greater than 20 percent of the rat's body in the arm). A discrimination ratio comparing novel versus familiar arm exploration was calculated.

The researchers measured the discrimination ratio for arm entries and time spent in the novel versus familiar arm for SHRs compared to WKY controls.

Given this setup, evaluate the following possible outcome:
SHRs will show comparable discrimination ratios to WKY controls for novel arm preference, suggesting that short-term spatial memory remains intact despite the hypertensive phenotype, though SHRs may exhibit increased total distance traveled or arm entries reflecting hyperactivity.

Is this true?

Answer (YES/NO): NO